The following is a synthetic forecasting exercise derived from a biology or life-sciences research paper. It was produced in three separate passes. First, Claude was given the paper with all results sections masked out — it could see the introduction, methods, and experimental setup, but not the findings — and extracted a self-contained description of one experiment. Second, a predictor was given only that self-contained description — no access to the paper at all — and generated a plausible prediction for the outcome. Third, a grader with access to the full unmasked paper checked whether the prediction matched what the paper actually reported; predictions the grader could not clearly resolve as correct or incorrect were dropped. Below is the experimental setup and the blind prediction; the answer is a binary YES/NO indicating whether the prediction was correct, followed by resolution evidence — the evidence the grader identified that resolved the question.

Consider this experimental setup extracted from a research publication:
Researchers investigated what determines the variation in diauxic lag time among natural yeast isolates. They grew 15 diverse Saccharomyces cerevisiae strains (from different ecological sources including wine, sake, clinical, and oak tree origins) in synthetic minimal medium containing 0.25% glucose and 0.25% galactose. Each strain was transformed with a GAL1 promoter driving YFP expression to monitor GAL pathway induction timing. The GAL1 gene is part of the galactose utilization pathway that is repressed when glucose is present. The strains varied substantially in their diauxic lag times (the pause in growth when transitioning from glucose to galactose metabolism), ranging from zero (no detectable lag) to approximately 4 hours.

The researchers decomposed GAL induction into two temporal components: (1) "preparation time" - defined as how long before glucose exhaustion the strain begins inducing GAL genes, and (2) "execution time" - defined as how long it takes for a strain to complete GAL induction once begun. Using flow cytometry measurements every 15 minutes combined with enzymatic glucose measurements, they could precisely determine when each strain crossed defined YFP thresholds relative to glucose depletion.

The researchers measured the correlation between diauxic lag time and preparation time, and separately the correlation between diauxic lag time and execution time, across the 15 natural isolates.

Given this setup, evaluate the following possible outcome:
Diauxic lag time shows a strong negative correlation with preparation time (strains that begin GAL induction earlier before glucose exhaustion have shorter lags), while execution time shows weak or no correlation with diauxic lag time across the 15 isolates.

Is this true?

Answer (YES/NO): NO